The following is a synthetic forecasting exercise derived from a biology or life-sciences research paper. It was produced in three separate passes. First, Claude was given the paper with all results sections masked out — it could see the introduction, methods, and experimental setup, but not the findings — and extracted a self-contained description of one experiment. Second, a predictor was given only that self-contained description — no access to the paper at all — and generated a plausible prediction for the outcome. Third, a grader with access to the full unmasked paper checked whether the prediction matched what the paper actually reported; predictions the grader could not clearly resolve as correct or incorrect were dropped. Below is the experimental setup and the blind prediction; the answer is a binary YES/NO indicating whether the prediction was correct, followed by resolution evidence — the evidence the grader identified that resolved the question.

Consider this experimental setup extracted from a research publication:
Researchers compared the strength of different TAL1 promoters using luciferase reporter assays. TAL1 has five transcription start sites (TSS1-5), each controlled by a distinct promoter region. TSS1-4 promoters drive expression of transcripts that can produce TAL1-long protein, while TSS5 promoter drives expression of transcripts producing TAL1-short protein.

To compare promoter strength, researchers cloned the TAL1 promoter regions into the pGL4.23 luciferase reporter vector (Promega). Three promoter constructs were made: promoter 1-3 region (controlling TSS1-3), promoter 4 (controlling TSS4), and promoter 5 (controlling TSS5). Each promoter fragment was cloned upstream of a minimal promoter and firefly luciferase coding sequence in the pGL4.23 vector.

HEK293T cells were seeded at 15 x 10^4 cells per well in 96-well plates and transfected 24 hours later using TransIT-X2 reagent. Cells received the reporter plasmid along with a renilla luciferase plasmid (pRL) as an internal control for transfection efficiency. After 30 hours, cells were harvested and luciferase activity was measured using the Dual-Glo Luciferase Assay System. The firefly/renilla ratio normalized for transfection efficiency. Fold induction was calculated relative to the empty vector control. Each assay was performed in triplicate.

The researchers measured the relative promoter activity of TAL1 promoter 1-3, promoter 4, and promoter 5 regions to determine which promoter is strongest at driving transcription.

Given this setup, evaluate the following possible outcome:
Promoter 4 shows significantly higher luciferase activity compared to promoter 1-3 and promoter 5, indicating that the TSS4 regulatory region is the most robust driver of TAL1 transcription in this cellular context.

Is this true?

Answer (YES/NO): YES